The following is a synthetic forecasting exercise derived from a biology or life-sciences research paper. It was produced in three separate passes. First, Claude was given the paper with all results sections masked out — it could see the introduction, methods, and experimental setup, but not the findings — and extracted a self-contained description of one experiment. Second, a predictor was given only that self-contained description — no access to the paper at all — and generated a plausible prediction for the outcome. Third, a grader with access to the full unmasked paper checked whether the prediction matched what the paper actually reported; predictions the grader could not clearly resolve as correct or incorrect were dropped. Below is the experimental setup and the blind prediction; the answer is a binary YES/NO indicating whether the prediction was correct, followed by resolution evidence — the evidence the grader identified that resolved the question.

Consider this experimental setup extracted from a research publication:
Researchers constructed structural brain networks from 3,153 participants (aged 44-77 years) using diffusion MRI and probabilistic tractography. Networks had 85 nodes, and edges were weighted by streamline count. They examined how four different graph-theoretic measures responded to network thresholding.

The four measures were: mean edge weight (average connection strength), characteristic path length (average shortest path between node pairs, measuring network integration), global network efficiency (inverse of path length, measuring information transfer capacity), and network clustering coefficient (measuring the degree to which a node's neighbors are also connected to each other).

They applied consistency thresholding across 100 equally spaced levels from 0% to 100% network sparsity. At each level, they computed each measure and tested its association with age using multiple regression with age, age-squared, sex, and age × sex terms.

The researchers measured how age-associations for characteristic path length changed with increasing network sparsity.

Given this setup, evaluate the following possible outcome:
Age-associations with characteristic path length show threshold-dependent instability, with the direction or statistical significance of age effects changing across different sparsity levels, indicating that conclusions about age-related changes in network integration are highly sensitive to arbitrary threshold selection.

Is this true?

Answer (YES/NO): NO